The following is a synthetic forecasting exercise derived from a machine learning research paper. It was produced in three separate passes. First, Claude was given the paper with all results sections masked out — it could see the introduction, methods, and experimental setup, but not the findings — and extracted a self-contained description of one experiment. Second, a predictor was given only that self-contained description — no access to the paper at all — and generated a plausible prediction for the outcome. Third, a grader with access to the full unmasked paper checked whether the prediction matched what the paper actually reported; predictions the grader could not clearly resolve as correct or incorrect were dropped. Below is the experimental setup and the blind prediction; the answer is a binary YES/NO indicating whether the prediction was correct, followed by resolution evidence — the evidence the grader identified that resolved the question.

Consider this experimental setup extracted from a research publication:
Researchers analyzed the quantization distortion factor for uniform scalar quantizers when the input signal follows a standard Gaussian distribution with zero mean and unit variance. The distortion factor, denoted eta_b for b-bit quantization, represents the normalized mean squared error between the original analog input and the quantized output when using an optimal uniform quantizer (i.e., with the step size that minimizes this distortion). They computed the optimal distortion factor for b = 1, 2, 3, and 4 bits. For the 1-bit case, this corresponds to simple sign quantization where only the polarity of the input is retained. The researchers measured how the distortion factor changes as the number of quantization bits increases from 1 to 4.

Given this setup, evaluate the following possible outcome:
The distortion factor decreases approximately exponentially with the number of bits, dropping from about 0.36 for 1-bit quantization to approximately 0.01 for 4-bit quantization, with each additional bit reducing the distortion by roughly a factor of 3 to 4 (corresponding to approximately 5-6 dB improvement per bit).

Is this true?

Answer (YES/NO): YES